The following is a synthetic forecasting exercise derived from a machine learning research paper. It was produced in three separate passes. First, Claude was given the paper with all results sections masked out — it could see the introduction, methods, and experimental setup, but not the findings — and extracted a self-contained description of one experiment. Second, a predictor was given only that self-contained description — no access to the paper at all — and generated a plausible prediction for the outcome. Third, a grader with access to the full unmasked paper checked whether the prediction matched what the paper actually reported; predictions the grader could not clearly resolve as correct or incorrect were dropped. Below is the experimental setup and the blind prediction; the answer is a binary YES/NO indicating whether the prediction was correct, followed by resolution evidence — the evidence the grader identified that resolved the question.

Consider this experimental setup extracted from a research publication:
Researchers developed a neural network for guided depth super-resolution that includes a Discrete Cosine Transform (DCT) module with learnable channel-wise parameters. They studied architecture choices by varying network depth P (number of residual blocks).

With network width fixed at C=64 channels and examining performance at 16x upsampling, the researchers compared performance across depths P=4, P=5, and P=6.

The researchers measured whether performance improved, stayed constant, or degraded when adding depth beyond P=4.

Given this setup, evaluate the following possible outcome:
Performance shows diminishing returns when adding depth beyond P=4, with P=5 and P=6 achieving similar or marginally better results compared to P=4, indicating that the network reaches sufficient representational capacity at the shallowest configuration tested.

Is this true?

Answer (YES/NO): NO